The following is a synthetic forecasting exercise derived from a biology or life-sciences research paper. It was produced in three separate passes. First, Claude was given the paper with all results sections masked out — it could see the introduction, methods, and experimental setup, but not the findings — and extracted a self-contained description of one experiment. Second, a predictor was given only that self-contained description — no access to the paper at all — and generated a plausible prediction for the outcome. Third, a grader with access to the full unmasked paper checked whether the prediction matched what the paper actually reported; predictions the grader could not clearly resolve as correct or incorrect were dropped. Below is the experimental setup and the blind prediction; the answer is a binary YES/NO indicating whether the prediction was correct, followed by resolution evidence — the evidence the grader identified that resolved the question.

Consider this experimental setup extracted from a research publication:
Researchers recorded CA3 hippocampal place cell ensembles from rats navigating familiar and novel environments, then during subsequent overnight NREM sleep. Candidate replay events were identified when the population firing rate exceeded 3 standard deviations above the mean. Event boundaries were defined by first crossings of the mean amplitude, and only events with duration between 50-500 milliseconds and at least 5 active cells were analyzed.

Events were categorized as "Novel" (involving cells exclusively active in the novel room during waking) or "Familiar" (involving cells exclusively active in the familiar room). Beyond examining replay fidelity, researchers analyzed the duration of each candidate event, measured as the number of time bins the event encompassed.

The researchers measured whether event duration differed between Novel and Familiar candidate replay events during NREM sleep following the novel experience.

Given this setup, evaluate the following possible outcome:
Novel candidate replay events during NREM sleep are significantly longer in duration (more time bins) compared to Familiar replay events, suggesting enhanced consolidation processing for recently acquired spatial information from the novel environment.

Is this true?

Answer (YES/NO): NO